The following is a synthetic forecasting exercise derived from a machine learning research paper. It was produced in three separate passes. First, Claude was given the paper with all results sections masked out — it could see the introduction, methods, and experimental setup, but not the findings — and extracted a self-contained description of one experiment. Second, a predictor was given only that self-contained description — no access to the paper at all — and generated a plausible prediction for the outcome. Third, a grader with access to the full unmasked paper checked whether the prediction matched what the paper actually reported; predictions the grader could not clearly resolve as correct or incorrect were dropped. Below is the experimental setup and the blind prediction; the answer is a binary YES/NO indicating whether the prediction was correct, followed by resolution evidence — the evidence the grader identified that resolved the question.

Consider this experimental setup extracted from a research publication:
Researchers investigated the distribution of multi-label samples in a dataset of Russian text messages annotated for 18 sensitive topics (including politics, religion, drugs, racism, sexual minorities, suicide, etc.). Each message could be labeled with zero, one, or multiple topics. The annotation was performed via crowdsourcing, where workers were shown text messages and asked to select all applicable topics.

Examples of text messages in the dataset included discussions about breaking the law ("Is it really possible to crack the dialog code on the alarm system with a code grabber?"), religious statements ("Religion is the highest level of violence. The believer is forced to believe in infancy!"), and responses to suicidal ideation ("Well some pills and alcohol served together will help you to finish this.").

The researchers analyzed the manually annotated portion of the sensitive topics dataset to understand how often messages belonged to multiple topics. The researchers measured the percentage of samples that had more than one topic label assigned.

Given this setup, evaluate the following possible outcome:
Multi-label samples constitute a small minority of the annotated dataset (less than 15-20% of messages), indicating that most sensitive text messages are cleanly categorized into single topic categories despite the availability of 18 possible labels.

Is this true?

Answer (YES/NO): YES